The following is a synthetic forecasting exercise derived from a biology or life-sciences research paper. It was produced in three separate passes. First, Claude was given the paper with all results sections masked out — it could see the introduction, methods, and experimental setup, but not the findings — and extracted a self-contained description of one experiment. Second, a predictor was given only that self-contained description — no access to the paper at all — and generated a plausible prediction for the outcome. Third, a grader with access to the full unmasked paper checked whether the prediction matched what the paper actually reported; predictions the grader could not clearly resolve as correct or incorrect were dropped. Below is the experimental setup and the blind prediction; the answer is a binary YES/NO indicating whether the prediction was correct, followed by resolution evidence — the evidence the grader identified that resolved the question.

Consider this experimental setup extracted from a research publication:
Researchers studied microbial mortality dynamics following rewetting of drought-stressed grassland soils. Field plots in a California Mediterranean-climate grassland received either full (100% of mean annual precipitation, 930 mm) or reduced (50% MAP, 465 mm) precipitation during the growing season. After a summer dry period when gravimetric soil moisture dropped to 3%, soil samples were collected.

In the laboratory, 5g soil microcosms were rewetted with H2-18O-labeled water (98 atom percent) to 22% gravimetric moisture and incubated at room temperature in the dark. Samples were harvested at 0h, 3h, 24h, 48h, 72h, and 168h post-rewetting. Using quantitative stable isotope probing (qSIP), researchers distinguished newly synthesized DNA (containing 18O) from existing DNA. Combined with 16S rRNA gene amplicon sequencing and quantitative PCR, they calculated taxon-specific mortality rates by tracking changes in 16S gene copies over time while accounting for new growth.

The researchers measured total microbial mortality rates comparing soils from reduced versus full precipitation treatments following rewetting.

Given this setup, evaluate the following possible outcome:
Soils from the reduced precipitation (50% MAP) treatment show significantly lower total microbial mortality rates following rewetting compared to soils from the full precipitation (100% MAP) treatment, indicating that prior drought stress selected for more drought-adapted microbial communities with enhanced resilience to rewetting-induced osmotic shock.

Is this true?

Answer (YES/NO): NO